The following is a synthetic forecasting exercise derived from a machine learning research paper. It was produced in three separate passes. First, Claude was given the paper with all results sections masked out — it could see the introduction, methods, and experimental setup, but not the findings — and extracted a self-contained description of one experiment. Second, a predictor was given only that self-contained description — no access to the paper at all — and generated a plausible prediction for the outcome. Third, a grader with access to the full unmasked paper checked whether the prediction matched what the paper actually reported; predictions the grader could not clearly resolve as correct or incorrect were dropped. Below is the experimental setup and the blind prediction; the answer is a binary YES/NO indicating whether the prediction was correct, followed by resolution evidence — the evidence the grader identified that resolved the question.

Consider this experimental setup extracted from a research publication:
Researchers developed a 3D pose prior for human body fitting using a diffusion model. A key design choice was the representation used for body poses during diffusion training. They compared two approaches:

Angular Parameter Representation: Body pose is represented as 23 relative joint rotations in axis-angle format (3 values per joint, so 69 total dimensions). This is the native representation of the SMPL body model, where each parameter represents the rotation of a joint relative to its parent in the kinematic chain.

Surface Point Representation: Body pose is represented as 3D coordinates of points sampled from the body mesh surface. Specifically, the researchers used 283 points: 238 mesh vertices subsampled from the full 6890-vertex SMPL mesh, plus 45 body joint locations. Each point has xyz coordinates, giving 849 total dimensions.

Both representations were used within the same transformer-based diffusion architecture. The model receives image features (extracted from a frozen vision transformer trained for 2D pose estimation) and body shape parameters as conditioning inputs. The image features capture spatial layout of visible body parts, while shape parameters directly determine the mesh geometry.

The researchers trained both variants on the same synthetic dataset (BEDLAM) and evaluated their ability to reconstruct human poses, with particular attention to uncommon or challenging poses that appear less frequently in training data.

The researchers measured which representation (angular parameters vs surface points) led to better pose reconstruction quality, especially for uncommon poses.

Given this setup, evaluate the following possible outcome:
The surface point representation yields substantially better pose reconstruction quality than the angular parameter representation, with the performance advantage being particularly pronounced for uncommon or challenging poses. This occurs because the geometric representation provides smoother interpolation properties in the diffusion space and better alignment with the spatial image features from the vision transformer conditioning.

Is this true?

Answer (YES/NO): YES